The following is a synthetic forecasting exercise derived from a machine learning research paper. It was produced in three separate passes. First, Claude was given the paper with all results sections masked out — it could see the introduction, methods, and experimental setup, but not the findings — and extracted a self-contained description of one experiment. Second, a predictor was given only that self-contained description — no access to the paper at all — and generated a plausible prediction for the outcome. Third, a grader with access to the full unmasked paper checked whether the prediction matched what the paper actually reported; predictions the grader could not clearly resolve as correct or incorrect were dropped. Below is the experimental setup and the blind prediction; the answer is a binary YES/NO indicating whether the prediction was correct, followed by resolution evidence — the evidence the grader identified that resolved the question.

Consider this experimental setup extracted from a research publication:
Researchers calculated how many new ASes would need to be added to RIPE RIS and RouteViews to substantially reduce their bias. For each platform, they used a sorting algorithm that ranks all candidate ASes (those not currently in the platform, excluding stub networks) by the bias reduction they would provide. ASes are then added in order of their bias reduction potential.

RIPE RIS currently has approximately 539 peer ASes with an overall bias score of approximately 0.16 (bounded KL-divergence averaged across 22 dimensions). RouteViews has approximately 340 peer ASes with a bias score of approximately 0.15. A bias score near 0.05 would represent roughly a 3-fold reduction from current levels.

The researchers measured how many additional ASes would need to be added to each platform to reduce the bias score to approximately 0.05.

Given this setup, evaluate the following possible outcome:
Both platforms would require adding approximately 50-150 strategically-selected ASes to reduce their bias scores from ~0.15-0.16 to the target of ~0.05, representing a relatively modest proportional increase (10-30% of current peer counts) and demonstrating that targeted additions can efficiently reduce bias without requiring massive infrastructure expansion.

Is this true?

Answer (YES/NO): NO